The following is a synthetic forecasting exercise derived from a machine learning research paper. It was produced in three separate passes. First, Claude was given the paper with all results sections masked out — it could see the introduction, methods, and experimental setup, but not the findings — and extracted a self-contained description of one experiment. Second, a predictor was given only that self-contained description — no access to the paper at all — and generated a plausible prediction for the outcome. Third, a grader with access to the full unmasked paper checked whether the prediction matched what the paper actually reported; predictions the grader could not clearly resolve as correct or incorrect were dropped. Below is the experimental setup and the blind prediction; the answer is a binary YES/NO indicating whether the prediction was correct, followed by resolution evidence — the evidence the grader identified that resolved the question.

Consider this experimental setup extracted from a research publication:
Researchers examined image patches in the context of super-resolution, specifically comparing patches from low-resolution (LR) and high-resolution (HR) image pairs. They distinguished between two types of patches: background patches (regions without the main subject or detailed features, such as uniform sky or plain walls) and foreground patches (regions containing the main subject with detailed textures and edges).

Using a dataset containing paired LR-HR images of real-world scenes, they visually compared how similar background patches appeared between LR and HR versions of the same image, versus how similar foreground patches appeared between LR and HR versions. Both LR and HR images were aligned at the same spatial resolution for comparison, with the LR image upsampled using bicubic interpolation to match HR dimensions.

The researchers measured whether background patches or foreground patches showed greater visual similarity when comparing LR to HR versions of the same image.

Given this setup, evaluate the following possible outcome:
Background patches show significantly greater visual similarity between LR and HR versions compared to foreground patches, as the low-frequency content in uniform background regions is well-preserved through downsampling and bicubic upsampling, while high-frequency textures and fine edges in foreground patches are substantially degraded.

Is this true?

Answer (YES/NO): YES